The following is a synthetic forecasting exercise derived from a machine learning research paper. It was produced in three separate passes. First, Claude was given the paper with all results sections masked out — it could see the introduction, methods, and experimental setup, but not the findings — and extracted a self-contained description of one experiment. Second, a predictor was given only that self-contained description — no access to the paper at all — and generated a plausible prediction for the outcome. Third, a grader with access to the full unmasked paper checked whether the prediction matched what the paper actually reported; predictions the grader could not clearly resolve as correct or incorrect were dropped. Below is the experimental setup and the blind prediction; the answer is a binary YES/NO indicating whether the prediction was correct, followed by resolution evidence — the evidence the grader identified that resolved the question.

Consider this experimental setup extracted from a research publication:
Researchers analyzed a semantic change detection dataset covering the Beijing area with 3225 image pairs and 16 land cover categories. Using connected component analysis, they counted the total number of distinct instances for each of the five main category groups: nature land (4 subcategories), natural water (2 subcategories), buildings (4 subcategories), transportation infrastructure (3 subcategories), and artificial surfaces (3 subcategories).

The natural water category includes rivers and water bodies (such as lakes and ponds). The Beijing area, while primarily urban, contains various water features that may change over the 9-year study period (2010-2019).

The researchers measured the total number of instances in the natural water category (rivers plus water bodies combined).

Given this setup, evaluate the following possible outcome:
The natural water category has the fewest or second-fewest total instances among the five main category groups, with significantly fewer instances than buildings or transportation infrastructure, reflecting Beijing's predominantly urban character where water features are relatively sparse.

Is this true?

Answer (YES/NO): YES